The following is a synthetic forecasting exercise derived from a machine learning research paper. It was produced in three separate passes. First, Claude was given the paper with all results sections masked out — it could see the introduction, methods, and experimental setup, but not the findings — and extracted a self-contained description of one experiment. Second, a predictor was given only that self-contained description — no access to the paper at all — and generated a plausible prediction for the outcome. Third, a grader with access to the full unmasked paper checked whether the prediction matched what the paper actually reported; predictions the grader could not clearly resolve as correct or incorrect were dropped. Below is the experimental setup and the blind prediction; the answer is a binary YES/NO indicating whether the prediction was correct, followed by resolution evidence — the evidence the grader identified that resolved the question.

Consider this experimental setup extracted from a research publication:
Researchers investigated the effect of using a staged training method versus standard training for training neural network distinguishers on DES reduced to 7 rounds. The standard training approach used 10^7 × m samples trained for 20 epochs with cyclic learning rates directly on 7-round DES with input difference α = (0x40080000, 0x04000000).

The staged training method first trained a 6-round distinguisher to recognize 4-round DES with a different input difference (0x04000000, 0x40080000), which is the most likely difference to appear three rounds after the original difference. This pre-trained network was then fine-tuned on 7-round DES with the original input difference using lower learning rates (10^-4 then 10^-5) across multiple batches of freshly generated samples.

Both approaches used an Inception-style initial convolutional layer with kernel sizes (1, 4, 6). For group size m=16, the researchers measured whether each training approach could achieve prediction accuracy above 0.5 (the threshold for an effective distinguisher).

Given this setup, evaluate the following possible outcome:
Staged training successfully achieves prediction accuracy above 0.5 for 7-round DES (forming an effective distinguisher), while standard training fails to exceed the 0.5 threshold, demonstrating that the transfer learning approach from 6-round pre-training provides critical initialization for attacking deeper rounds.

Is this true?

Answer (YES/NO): YES